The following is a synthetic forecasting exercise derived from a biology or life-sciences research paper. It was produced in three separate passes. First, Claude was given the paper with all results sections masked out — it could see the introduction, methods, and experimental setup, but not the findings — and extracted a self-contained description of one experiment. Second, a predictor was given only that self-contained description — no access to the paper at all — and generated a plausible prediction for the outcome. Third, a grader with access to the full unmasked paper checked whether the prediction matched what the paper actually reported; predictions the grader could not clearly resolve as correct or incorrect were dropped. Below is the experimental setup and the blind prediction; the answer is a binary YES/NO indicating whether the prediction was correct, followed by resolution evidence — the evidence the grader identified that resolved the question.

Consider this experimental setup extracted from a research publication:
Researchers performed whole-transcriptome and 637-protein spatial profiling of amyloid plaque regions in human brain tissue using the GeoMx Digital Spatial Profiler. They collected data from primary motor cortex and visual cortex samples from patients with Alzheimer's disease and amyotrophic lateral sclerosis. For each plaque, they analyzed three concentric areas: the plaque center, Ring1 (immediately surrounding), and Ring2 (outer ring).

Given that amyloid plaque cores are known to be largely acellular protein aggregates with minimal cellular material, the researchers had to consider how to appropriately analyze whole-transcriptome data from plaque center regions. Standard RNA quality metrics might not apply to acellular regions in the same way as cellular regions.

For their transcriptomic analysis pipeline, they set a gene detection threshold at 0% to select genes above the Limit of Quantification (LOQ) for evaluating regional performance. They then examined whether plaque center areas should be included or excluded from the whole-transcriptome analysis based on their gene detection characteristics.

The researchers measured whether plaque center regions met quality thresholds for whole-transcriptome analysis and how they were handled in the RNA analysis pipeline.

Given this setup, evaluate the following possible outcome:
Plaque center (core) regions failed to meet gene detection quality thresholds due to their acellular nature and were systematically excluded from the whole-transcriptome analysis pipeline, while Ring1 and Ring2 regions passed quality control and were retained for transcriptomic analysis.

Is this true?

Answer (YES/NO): NO